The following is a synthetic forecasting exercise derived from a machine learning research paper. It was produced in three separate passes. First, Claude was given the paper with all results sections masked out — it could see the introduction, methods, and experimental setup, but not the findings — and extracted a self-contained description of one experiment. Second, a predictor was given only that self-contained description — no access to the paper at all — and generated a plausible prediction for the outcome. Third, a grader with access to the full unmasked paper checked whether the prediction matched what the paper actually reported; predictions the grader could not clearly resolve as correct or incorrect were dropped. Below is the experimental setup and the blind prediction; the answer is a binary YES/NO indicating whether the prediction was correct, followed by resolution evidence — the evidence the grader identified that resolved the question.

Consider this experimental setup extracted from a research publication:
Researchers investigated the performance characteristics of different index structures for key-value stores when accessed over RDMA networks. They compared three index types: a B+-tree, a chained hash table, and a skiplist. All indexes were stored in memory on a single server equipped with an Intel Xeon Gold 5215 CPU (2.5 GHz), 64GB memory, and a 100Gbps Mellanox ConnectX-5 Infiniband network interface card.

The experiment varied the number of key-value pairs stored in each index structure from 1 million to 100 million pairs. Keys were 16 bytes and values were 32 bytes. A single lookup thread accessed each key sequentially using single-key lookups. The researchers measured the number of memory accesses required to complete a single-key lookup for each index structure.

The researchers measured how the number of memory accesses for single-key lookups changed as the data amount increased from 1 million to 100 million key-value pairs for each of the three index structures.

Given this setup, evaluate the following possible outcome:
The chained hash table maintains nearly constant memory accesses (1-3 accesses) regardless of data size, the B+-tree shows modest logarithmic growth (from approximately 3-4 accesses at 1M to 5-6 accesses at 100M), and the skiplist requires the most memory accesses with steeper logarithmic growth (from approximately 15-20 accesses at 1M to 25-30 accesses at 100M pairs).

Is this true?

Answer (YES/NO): NO